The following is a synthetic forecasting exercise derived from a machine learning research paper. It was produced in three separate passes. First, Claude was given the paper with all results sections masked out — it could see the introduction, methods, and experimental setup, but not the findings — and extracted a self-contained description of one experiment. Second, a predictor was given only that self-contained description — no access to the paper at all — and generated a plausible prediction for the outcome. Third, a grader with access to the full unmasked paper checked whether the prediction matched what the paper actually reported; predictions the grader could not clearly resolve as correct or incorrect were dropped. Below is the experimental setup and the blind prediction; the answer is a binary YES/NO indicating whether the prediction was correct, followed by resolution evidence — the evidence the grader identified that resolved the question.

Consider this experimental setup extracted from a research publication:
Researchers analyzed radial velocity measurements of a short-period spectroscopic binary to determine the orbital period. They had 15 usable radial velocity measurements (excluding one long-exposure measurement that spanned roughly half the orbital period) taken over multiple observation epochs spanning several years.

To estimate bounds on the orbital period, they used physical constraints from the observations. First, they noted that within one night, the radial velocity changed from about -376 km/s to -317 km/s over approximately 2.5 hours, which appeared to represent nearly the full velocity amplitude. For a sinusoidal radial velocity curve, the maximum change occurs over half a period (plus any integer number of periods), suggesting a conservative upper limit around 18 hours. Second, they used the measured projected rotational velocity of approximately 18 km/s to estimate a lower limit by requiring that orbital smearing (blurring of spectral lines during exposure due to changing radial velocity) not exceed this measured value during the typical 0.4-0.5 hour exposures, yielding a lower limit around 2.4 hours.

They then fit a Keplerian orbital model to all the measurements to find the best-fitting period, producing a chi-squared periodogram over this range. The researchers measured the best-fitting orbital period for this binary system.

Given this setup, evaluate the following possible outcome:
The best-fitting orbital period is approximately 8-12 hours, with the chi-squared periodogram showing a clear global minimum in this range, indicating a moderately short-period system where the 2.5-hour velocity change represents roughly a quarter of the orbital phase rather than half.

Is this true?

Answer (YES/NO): NO